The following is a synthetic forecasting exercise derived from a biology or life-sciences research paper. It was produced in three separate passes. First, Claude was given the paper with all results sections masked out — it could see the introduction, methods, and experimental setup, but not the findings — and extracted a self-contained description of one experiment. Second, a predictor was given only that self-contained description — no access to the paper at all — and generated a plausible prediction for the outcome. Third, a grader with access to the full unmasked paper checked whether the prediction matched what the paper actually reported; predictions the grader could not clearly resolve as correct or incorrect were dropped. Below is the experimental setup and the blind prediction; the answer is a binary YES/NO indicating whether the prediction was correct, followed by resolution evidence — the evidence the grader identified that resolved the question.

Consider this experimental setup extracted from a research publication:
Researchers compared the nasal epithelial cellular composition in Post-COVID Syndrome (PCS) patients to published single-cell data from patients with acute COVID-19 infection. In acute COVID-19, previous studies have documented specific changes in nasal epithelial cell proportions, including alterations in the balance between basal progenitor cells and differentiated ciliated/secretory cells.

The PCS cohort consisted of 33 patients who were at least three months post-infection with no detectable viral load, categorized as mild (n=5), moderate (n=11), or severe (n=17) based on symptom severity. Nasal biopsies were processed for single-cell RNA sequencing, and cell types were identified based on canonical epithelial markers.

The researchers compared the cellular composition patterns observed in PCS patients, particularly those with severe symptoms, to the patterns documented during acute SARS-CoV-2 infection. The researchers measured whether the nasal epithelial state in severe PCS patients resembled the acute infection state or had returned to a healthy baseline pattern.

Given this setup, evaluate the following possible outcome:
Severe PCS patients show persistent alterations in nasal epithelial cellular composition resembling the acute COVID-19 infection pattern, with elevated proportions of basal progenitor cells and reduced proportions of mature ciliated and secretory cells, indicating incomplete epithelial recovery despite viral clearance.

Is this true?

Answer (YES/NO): YES